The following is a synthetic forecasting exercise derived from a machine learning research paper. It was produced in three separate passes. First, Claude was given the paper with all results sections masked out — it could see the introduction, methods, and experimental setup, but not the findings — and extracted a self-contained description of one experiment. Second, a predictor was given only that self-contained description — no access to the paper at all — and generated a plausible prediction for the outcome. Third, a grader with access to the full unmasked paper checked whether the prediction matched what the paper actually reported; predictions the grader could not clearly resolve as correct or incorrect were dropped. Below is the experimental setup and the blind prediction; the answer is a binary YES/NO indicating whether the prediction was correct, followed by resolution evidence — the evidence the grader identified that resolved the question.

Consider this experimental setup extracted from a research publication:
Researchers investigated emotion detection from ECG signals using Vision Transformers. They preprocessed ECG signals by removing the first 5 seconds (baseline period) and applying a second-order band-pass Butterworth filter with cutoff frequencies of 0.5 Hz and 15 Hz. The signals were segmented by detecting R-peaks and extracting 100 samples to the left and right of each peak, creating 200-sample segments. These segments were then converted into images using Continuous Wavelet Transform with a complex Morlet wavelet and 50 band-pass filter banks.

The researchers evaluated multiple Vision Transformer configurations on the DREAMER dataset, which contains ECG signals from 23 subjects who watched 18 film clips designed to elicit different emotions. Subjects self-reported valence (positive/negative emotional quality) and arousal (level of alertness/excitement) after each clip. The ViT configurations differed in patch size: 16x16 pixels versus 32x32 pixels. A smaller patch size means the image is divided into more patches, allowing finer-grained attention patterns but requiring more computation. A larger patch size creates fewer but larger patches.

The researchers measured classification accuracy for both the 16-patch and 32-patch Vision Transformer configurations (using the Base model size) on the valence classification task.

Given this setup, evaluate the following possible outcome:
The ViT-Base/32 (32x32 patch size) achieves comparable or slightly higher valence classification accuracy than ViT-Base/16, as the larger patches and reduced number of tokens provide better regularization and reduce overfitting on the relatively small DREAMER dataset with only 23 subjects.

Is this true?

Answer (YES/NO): YES